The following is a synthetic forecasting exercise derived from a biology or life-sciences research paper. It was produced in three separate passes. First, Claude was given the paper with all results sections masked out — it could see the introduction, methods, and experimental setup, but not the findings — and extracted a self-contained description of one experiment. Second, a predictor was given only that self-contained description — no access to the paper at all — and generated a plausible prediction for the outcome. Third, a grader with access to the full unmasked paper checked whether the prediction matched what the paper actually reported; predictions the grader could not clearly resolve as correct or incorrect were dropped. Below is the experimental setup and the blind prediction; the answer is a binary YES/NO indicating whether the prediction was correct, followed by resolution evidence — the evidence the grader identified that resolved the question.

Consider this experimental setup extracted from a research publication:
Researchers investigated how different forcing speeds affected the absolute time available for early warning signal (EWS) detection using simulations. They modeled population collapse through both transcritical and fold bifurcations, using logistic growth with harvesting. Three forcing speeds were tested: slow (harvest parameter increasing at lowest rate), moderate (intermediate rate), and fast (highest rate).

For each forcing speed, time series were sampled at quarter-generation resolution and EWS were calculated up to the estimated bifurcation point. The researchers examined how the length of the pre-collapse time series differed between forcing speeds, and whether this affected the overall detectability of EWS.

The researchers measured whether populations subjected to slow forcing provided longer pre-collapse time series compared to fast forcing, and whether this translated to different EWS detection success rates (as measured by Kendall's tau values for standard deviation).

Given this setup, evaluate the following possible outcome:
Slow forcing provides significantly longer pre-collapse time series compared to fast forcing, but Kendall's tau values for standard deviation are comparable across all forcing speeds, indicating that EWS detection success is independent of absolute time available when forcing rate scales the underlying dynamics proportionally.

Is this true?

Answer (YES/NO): NO